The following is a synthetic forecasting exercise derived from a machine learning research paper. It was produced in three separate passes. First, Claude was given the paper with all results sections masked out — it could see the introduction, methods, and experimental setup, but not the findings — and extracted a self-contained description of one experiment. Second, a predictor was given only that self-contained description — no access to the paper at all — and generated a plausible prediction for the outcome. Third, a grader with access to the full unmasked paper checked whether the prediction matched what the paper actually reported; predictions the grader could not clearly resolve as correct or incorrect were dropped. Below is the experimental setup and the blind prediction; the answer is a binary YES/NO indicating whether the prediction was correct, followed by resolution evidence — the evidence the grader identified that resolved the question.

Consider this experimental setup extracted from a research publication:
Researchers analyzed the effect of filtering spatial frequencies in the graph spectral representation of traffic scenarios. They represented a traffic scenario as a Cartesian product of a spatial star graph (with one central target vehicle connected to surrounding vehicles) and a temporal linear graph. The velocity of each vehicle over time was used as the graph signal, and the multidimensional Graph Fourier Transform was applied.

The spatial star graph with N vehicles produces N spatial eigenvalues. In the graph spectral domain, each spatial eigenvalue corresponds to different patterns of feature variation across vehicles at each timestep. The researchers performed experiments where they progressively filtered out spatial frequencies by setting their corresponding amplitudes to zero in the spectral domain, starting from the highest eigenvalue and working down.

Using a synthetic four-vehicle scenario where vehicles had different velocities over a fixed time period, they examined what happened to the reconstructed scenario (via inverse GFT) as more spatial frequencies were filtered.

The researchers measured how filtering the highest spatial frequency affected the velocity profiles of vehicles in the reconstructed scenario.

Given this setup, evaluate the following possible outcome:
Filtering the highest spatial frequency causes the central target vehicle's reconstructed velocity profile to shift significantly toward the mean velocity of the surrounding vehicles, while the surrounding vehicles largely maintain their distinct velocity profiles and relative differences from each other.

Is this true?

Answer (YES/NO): NO